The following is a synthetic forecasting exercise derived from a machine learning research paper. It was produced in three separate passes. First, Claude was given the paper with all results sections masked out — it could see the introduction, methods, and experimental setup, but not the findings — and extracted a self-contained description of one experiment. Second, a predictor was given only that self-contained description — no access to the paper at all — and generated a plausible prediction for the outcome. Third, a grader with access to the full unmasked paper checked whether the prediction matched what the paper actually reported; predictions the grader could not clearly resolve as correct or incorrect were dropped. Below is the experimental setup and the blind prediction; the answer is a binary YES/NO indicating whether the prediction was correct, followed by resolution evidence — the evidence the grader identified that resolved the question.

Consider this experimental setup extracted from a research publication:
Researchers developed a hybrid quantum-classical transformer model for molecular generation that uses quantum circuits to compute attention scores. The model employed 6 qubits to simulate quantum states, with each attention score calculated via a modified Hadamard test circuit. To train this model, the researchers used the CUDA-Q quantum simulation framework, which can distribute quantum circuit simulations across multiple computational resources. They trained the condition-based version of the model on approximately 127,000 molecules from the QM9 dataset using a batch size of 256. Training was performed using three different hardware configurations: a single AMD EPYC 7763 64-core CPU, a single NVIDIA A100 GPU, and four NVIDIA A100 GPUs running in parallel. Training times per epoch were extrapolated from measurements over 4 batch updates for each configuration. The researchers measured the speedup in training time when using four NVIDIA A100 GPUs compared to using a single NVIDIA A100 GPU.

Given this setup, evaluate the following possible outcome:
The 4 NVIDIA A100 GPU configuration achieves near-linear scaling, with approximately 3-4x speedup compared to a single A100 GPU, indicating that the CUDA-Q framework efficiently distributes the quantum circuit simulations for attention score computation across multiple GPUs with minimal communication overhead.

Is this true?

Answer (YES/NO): YES